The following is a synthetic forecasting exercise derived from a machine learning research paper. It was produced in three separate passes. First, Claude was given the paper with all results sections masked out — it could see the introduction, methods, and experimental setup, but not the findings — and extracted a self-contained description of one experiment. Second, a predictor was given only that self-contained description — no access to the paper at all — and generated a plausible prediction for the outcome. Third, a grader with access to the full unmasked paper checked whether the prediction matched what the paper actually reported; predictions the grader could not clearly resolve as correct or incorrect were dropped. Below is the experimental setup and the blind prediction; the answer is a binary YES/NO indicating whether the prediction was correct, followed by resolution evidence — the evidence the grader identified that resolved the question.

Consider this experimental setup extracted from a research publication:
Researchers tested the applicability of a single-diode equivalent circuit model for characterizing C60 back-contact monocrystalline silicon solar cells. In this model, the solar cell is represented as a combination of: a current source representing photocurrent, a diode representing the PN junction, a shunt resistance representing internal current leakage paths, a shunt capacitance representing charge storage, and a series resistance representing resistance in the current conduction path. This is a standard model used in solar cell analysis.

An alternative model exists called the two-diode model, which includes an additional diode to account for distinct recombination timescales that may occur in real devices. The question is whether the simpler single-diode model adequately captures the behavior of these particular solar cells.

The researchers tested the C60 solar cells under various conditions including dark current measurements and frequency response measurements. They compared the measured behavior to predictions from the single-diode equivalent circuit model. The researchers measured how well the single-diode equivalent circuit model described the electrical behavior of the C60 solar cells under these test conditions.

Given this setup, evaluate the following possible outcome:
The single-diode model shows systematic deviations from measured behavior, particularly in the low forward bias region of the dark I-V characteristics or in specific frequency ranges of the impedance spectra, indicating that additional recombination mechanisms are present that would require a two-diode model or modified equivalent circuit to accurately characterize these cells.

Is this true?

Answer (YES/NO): NO